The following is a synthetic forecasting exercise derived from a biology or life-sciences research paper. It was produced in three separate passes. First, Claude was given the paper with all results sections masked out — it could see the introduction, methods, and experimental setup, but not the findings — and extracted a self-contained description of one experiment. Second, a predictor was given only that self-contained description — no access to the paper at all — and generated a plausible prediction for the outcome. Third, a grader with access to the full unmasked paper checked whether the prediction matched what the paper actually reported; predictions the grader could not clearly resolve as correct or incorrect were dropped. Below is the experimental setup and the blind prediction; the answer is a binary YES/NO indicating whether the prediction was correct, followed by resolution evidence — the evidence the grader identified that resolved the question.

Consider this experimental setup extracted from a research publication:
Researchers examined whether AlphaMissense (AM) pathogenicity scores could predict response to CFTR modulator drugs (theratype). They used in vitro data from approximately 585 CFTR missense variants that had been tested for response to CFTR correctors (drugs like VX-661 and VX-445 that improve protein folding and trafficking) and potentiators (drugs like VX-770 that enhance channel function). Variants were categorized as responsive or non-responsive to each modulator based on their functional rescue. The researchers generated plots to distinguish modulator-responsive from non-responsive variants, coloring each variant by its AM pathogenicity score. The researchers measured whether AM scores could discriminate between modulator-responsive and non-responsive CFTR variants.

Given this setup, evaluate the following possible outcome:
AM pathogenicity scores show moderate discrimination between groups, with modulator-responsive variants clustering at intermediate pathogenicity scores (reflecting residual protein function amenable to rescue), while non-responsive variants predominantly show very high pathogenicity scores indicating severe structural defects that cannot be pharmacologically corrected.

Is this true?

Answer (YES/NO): NO